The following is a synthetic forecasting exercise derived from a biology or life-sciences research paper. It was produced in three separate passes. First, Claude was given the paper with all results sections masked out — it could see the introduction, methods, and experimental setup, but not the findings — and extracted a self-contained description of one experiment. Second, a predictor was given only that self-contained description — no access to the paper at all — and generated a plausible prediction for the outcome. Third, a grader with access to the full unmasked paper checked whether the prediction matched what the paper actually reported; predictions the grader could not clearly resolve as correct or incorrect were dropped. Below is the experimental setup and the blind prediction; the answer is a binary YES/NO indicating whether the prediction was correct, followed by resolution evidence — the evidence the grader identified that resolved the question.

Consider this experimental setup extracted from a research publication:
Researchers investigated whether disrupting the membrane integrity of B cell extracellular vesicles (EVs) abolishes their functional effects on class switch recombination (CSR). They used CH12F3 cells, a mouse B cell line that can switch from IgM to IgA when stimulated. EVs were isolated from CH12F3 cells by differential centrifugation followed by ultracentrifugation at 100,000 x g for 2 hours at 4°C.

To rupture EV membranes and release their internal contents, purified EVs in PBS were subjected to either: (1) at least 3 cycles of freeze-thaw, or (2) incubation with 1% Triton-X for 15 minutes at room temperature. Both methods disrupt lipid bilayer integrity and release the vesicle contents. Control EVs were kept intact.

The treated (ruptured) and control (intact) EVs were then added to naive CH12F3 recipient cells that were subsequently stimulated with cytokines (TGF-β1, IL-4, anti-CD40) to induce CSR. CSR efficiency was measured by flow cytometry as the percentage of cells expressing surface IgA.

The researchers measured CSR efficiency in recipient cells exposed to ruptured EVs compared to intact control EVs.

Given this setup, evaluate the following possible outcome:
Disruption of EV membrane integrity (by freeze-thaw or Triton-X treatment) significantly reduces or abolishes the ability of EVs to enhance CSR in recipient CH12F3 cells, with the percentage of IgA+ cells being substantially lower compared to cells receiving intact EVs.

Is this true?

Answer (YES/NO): YES